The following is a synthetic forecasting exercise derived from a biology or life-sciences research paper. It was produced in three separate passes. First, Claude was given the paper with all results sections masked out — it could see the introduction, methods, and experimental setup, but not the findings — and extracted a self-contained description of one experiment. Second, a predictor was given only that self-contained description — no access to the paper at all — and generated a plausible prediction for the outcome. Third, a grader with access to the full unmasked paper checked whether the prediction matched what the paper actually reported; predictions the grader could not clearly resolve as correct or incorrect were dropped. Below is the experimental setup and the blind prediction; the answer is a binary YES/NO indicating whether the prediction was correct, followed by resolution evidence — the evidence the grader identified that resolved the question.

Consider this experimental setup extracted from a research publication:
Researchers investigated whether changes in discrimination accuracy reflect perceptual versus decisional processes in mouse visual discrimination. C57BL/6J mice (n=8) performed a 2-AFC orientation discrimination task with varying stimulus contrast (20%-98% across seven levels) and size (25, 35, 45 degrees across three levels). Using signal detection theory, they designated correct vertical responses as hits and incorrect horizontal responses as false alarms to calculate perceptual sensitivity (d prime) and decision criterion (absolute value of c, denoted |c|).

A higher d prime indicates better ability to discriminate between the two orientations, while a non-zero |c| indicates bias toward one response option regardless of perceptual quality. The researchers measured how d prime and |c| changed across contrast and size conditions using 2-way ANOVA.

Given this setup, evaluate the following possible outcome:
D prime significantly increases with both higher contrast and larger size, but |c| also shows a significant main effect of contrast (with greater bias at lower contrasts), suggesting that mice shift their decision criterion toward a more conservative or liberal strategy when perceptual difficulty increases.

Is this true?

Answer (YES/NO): NO